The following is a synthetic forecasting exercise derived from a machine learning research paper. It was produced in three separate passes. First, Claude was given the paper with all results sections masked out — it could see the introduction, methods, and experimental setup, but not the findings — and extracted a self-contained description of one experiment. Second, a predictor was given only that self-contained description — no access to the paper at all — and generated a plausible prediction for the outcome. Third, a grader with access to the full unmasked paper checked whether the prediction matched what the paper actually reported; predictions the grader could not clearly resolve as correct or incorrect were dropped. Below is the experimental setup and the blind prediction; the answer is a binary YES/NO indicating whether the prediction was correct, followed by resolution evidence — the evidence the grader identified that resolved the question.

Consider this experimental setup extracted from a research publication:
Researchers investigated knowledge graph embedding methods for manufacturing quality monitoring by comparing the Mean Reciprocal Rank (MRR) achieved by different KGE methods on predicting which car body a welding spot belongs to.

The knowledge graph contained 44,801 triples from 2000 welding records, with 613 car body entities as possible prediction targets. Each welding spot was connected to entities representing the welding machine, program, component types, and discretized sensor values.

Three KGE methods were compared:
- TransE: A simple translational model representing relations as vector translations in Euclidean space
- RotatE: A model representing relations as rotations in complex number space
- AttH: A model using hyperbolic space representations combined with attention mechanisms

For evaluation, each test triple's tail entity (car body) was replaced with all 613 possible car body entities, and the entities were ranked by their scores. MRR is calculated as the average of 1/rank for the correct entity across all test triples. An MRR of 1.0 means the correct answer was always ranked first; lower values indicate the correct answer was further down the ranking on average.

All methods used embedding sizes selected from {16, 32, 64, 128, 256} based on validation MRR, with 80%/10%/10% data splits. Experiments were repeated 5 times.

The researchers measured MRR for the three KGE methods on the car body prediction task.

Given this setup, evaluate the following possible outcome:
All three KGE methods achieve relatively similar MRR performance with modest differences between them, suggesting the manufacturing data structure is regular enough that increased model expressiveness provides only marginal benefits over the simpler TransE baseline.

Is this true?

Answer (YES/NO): NO